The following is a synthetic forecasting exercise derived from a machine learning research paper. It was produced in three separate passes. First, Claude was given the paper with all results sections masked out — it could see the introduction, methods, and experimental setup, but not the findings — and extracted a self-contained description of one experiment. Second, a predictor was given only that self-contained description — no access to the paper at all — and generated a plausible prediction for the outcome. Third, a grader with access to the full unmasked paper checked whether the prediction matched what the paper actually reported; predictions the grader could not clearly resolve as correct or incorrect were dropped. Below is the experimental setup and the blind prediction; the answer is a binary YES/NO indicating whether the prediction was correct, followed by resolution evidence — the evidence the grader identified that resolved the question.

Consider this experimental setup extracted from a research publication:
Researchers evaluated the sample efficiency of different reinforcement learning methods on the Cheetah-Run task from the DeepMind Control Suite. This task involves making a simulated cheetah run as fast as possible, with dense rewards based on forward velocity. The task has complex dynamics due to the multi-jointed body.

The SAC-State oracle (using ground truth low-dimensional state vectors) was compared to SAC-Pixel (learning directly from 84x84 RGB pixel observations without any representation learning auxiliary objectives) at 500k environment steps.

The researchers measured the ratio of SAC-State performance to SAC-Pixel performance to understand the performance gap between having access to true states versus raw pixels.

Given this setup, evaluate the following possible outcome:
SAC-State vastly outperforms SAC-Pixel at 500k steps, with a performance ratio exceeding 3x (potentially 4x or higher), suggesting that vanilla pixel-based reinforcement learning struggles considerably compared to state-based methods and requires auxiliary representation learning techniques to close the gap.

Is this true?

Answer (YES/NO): YES